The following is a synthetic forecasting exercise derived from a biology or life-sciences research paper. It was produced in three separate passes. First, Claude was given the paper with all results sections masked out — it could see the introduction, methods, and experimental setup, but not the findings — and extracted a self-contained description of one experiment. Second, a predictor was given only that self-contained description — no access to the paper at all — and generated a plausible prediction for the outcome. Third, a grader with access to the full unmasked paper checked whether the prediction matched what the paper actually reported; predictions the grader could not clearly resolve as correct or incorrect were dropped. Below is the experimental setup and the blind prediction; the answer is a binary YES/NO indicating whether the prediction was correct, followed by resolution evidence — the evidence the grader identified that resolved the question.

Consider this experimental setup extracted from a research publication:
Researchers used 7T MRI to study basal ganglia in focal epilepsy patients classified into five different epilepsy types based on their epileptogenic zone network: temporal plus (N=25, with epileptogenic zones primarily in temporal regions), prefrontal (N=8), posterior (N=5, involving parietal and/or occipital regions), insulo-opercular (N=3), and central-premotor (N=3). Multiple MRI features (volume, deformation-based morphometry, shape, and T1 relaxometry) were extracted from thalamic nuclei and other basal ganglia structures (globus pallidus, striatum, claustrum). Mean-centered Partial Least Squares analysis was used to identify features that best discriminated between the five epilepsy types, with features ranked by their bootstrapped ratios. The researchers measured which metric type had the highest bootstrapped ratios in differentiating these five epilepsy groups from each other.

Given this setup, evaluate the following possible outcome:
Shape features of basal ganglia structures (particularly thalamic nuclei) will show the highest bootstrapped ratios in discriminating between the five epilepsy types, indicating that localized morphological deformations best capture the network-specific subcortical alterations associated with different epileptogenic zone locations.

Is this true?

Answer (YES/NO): NO